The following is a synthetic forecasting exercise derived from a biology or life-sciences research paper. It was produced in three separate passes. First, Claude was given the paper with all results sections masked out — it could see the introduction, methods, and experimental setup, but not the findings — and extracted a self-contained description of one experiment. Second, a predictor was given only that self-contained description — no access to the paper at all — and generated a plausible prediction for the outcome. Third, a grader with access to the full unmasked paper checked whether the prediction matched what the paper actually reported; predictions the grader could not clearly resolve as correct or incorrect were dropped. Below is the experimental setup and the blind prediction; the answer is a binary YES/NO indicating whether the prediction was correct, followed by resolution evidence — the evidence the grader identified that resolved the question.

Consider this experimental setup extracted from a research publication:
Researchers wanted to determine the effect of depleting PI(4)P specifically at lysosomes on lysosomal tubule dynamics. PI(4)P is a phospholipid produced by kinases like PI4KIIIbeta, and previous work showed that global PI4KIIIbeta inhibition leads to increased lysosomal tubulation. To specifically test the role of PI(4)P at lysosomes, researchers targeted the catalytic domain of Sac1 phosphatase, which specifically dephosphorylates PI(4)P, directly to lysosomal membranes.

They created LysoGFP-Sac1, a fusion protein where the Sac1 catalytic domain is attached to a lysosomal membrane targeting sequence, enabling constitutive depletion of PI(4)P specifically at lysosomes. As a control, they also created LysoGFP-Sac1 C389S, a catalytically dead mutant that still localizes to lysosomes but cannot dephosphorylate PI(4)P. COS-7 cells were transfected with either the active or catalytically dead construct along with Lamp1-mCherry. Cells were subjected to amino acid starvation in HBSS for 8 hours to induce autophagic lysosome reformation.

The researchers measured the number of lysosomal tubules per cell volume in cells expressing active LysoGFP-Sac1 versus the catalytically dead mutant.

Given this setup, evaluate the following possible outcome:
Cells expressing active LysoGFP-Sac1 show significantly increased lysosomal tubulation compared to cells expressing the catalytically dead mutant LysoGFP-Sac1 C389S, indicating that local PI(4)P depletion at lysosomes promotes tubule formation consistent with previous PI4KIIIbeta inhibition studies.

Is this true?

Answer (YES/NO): NO